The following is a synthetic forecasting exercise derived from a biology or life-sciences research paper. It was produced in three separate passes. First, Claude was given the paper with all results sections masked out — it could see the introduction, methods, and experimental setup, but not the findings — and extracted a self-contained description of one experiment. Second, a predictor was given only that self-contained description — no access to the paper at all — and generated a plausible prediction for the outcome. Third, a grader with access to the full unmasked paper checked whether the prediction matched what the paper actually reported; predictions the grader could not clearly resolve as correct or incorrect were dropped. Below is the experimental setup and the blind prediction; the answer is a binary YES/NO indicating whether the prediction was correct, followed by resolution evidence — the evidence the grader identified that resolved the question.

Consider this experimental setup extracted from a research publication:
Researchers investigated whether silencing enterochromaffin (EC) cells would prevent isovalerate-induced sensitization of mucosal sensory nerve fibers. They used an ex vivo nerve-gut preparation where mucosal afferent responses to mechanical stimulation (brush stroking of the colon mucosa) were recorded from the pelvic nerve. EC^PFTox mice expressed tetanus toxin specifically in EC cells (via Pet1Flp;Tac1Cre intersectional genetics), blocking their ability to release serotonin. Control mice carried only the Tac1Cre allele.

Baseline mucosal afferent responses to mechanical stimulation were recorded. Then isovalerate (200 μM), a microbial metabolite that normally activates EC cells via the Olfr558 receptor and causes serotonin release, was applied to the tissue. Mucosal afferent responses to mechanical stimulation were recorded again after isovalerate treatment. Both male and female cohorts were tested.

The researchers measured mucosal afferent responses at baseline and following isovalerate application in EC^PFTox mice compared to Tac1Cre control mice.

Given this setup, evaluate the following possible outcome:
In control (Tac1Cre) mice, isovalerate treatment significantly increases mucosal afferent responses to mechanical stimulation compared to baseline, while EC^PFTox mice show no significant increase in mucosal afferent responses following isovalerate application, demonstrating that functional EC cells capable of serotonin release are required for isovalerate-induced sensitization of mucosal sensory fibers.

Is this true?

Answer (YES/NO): YES